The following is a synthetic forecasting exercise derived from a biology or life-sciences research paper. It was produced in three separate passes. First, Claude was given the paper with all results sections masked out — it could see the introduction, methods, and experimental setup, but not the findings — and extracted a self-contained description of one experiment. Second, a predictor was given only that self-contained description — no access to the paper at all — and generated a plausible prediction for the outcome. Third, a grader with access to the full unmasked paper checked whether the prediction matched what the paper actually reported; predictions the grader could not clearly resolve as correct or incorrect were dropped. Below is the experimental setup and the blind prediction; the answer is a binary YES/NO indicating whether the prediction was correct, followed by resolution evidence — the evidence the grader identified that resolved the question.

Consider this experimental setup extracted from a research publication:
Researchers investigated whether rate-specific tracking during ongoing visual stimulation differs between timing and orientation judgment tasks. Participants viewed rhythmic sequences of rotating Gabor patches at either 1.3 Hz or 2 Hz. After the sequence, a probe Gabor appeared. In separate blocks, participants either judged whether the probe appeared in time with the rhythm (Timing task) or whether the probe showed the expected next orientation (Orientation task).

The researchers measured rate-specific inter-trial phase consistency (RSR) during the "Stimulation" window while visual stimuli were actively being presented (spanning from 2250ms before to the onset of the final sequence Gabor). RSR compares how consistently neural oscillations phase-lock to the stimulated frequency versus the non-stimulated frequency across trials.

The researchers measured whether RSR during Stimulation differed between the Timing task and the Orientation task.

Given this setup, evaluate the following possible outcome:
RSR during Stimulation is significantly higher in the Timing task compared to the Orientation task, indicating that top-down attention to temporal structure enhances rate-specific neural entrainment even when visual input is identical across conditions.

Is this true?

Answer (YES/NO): NO